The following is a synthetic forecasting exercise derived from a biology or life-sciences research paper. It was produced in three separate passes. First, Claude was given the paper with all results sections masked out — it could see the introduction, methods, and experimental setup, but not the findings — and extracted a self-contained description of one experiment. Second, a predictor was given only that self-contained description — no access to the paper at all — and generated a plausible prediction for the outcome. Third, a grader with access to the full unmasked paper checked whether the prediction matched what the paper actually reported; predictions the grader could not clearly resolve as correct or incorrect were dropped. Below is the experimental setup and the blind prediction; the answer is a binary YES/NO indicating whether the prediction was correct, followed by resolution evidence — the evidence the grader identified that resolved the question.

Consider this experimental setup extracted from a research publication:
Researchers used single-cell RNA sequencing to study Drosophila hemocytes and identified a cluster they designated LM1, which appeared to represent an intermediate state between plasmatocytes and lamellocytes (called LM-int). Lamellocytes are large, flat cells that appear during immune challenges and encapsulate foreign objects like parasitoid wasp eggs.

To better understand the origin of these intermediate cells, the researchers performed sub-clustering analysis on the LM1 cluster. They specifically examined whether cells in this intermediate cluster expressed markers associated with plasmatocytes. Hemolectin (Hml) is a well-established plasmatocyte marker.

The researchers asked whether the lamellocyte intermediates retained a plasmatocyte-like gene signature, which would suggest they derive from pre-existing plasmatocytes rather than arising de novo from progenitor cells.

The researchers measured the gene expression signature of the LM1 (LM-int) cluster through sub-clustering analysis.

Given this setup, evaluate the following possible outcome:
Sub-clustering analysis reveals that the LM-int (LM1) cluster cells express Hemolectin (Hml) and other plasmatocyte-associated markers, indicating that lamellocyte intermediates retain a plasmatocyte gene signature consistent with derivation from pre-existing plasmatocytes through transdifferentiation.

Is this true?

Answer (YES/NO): YES